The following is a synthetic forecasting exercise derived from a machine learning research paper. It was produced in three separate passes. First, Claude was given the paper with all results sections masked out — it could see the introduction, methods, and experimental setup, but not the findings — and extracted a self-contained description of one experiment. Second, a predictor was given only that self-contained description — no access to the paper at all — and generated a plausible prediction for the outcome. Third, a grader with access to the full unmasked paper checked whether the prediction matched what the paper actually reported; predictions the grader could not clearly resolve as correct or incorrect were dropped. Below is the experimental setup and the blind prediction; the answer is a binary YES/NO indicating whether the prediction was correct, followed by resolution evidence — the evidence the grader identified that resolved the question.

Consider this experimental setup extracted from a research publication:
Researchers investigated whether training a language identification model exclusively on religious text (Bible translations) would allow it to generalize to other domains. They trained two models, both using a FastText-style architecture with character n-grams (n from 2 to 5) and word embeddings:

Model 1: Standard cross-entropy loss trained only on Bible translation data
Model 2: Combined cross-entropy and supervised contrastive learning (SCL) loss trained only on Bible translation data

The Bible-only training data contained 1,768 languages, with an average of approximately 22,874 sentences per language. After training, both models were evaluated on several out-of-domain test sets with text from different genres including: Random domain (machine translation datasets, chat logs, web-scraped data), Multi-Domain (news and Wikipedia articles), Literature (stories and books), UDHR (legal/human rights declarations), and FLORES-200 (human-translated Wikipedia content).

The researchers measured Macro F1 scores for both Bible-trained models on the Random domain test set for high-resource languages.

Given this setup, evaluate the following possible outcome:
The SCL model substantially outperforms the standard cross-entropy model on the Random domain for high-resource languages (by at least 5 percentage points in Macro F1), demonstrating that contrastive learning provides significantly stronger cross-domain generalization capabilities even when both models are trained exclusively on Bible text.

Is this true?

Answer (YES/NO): NO